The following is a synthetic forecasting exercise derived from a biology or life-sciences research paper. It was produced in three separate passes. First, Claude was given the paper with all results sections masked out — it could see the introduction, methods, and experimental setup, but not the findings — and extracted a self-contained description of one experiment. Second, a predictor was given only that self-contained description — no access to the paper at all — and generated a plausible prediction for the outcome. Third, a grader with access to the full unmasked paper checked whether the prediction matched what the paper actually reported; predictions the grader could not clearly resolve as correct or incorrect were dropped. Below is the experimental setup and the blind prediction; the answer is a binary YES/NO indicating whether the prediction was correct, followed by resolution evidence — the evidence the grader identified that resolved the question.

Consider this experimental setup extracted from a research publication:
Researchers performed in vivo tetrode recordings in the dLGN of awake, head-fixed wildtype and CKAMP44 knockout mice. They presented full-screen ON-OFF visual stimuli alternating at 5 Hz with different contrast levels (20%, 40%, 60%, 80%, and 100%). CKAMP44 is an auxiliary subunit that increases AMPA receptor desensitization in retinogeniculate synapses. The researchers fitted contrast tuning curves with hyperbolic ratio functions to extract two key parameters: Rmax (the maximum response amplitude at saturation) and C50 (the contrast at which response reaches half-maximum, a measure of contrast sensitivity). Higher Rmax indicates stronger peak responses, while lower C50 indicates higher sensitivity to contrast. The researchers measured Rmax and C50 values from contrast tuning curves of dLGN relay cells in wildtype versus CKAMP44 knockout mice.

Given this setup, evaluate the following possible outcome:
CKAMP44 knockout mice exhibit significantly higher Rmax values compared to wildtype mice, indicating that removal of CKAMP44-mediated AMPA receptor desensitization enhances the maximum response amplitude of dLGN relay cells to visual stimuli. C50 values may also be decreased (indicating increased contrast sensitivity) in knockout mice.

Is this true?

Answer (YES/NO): YES